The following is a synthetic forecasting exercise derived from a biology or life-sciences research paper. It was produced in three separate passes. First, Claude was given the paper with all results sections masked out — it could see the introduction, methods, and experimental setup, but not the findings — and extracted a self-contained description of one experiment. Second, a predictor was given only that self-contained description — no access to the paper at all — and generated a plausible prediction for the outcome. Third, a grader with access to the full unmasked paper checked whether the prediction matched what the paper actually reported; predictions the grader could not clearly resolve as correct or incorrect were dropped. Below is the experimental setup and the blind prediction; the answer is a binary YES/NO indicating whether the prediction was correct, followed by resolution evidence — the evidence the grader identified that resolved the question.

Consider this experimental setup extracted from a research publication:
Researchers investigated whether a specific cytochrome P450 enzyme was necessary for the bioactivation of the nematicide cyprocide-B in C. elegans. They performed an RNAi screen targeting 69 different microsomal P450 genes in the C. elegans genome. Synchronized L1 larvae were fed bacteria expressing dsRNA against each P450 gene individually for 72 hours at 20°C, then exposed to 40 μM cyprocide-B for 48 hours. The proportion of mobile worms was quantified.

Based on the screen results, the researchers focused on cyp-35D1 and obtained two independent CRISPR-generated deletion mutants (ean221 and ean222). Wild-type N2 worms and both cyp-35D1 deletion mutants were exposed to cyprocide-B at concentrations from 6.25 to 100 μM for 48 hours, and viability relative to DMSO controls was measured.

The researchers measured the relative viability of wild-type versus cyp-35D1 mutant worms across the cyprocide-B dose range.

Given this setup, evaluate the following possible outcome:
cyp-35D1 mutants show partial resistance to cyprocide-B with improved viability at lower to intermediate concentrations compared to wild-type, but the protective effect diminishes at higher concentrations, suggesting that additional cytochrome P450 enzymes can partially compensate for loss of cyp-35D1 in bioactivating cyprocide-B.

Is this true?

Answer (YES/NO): NO